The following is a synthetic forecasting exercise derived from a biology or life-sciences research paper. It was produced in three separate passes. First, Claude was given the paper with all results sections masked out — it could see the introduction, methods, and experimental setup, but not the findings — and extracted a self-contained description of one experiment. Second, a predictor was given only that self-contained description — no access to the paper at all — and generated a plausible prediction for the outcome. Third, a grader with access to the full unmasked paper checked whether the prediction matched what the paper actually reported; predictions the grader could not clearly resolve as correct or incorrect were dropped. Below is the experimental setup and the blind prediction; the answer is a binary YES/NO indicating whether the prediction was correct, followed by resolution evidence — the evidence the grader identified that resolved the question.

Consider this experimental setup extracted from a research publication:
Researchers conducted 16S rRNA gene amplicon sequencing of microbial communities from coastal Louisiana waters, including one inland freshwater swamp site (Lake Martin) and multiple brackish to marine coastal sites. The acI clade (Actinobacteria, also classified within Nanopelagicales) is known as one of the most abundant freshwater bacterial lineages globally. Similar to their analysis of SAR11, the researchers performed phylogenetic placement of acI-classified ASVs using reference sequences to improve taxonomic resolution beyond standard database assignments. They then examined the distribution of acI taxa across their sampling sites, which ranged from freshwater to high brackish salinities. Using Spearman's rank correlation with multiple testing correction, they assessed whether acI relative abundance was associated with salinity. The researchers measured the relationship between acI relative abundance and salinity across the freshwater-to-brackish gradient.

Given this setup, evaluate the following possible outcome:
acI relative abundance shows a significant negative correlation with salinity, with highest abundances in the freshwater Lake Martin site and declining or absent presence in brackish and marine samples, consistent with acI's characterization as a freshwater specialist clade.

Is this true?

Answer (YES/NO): NO